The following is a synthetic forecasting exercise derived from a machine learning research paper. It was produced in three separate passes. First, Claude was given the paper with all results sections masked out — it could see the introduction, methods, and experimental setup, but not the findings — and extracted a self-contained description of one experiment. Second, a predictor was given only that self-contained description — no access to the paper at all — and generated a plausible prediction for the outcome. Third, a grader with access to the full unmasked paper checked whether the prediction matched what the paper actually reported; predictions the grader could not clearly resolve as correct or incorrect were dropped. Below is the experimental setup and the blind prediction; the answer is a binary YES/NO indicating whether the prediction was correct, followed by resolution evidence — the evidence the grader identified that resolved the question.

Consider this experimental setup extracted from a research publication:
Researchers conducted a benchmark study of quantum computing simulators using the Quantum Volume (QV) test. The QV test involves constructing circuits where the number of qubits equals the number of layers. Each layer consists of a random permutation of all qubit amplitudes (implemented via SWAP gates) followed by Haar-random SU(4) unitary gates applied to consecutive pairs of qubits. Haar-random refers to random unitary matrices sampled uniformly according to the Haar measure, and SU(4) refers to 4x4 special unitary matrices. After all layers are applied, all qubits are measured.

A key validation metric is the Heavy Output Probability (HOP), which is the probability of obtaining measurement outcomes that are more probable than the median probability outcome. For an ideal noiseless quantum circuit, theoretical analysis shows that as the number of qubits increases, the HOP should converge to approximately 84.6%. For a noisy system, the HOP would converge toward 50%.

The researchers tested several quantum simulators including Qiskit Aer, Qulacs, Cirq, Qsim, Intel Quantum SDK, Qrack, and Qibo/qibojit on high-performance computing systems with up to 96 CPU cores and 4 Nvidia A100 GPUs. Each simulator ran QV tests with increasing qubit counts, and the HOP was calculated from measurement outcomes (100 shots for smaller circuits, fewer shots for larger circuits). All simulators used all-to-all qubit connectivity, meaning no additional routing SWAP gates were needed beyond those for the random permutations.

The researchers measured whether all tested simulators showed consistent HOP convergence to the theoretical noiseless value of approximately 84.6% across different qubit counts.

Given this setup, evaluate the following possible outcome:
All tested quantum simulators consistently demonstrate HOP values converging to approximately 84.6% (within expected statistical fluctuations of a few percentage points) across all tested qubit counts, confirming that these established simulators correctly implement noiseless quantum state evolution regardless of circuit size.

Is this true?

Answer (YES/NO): NO